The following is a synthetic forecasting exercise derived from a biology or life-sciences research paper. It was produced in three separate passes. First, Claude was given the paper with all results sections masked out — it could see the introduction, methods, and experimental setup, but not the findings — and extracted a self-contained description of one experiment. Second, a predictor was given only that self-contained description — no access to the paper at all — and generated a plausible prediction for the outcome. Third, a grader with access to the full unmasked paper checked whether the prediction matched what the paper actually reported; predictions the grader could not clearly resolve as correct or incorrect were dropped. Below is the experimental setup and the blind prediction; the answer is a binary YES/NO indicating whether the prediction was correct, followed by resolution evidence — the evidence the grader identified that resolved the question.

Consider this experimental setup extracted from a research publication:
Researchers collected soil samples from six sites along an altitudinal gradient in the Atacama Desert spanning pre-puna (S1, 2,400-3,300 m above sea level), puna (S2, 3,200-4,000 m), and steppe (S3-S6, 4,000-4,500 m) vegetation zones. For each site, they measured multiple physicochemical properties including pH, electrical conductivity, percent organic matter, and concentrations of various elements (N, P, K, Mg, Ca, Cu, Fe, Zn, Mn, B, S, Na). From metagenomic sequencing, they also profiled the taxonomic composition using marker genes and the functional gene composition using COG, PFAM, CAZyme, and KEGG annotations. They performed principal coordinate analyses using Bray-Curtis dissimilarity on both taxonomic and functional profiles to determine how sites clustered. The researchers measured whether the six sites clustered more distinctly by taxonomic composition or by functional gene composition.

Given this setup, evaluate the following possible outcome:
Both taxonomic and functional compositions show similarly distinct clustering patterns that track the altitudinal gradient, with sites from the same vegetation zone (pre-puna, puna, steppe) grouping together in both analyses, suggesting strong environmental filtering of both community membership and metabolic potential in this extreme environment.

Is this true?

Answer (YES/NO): NO